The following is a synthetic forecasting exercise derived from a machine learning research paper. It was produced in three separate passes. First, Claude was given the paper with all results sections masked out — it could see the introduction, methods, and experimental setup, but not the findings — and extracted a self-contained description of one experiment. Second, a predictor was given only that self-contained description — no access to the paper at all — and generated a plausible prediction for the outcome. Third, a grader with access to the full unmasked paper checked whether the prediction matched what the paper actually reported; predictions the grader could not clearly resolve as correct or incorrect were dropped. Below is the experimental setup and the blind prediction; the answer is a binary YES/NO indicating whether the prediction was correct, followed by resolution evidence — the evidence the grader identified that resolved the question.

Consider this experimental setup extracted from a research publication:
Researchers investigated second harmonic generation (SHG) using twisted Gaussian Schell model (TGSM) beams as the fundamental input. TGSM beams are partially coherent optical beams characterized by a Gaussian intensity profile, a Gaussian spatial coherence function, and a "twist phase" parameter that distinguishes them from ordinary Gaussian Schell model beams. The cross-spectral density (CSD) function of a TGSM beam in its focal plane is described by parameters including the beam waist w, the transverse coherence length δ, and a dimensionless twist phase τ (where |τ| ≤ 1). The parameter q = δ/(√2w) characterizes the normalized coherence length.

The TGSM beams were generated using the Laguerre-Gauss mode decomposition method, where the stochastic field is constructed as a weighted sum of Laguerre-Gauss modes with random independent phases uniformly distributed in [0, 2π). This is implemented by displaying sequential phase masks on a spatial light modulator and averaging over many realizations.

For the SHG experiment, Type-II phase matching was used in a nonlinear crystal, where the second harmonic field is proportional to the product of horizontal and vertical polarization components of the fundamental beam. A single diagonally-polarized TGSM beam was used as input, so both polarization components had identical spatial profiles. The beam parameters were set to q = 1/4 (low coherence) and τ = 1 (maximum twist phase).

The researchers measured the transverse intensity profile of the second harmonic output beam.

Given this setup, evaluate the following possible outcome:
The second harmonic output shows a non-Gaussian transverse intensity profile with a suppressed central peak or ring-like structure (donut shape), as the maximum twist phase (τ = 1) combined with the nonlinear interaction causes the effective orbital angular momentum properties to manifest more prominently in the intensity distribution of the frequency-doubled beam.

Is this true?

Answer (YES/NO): NO